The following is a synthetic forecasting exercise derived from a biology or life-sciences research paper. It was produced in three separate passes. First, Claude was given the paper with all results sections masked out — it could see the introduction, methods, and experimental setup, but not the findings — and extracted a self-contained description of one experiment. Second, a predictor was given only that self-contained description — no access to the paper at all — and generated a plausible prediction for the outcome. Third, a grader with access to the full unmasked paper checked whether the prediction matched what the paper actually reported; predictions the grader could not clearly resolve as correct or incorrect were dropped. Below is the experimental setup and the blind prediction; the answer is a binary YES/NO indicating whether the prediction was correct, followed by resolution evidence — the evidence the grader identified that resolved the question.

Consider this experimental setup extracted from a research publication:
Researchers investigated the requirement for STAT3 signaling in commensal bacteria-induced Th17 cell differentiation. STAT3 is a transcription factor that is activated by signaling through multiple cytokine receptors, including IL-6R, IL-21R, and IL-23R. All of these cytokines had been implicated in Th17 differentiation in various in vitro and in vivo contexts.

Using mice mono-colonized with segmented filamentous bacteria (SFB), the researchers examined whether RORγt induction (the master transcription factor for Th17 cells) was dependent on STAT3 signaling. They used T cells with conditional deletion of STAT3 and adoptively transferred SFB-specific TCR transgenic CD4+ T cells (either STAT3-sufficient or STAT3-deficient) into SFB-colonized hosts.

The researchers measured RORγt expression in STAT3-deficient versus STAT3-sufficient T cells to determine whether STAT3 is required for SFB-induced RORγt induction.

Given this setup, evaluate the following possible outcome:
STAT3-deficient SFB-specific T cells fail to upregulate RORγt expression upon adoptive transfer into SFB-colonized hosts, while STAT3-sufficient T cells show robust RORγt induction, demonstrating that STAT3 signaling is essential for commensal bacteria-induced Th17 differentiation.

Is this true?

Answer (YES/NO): YES